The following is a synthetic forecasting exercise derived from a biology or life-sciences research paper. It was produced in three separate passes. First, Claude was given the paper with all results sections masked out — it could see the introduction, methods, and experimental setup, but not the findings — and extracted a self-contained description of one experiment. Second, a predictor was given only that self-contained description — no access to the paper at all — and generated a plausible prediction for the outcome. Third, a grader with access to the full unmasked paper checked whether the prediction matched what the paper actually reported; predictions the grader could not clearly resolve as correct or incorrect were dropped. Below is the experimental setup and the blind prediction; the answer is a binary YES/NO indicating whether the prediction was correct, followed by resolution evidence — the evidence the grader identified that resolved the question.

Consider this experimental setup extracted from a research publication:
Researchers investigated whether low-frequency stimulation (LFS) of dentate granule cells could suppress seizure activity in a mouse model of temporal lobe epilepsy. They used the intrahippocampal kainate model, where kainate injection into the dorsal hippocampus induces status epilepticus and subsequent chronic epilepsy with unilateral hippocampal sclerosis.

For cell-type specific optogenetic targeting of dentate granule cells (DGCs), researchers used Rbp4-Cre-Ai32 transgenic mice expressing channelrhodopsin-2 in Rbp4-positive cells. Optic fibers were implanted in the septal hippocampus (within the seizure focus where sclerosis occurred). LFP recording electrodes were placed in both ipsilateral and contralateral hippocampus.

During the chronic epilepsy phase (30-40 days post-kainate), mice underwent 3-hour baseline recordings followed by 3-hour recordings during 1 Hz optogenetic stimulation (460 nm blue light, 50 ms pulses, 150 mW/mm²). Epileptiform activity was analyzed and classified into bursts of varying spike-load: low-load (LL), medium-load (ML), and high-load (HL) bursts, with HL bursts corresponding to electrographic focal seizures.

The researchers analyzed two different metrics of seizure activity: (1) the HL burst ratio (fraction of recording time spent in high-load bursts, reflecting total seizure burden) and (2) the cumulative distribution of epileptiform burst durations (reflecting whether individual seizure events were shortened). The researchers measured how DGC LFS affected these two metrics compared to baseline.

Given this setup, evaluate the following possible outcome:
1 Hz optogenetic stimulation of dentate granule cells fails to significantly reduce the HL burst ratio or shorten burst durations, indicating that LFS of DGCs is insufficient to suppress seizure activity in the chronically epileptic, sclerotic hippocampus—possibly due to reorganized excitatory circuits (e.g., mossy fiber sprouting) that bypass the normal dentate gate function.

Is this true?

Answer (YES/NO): NO